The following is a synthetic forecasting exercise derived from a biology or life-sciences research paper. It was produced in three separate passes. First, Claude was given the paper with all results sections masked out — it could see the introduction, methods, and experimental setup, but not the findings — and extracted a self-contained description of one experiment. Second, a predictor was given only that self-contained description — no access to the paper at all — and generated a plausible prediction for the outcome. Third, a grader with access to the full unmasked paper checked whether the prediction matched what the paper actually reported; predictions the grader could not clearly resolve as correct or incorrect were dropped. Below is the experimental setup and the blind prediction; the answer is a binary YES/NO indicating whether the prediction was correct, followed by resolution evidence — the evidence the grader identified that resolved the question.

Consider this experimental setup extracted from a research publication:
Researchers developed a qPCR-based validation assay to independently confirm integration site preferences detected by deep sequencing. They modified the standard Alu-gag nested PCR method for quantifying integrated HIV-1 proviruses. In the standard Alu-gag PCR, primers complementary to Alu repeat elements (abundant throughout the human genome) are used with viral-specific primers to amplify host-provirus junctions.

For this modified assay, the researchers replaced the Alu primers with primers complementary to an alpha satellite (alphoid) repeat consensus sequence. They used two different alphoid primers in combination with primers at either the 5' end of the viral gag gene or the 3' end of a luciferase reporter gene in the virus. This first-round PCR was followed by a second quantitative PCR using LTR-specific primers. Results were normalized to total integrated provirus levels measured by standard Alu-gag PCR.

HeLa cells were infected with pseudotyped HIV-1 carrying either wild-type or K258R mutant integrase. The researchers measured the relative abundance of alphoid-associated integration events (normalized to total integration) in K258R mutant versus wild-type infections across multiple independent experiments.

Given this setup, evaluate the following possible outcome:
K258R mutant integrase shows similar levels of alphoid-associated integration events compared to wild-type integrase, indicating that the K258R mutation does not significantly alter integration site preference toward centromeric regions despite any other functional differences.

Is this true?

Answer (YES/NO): NO